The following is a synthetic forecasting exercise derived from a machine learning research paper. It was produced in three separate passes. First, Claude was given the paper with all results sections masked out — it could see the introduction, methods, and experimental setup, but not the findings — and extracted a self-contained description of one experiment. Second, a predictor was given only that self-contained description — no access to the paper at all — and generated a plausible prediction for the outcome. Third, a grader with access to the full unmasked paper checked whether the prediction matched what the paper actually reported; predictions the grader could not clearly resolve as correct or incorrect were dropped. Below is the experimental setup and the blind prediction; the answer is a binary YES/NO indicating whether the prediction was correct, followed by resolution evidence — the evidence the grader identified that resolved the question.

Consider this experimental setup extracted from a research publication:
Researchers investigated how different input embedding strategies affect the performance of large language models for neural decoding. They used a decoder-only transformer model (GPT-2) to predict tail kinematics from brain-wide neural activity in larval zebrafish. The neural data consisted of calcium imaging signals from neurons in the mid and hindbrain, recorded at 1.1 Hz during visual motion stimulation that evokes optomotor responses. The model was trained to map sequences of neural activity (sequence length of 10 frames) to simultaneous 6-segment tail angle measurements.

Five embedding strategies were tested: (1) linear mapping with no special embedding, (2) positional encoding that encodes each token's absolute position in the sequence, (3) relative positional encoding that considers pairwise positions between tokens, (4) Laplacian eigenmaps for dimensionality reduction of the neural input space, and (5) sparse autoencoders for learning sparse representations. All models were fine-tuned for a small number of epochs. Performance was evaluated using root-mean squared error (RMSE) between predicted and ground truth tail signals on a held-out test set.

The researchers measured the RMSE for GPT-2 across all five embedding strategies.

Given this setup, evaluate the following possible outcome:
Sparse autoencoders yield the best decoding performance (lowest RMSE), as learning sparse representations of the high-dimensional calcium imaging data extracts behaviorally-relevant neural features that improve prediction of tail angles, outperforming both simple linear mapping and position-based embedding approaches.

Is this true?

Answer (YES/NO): NO